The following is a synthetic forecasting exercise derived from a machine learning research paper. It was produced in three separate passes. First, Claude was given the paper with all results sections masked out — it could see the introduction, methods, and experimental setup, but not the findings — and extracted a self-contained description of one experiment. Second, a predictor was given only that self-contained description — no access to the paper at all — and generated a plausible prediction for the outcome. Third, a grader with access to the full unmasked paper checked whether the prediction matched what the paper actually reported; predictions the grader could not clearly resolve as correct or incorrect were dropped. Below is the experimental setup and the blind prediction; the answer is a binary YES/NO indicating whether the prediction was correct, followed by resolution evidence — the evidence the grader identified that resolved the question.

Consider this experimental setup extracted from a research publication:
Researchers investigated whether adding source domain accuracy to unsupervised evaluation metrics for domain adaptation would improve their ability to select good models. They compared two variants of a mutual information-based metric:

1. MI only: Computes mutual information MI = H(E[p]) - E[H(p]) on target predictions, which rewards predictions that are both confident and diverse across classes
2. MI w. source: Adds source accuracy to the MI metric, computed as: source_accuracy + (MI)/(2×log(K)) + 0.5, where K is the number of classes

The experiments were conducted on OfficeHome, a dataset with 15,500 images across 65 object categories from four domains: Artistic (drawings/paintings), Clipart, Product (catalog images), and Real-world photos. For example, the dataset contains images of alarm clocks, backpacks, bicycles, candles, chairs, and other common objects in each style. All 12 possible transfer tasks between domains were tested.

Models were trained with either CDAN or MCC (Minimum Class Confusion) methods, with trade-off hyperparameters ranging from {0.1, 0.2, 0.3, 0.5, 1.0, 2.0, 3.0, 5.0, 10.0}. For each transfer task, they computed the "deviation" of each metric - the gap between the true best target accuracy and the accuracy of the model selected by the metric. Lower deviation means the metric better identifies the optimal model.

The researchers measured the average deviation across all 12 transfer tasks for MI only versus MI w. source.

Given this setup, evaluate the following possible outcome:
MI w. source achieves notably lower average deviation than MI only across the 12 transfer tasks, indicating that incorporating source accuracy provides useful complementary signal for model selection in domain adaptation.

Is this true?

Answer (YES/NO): YES